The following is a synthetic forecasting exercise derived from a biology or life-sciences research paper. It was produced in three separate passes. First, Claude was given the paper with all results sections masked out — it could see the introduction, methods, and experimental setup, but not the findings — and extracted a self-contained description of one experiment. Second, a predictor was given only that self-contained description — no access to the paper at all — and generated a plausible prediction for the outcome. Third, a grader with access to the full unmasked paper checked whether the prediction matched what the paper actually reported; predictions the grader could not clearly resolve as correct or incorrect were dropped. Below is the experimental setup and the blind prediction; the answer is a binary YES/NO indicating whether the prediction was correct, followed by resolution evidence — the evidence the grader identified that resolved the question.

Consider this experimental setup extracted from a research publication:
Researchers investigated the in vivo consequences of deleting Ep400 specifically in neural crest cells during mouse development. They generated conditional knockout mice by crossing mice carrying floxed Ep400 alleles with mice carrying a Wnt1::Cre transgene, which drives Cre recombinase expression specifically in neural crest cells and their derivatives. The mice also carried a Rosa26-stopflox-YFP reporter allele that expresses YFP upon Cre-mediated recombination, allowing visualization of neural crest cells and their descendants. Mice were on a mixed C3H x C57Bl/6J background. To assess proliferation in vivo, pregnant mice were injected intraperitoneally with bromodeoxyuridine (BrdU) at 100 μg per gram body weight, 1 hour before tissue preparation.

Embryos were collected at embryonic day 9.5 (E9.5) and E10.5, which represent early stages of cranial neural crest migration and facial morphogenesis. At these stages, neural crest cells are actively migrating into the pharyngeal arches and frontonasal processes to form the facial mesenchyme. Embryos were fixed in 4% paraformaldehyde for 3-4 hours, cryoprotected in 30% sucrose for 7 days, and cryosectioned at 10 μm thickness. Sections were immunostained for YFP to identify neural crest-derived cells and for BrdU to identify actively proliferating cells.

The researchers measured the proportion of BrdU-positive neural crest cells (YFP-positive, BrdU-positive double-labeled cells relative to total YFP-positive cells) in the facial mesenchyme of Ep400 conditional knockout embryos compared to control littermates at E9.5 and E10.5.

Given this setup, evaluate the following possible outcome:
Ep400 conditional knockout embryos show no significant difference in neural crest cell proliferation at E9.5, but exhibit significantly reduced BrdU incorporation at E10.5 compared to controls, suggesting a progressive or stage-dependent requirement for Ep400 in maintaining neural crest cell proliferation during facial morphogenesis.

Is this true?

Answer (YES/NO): NO